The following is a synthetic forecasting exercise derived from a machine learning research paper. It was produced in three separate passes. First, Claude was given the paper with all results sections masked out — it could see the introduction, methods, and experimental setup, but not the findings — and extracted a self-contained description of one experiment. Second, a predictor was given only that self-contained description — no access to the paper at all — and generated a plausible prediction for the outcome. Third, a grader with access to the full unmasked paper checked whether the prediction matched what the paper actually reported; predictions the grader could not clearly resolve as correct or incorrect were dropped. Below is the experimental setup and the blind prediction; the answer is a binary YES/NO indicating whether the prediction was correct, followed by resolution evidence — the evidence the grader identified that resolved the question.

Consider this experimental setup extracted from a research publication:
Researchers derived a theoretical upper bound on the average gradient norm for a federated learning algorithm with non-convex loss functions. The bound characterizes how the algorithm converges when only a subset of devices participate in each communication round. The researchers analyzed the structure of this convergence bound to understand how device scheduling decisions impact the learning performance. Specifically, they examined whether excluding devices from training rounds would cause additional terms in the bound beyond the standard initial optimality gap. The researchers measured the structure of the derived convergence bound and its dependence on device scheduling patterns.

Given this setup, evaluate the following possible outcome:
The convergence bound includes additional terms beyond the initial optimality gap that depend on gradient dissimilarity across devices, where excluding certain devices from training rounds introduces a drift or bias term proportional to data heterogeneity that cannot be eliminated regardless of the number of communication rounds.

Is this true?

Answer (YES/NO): NO